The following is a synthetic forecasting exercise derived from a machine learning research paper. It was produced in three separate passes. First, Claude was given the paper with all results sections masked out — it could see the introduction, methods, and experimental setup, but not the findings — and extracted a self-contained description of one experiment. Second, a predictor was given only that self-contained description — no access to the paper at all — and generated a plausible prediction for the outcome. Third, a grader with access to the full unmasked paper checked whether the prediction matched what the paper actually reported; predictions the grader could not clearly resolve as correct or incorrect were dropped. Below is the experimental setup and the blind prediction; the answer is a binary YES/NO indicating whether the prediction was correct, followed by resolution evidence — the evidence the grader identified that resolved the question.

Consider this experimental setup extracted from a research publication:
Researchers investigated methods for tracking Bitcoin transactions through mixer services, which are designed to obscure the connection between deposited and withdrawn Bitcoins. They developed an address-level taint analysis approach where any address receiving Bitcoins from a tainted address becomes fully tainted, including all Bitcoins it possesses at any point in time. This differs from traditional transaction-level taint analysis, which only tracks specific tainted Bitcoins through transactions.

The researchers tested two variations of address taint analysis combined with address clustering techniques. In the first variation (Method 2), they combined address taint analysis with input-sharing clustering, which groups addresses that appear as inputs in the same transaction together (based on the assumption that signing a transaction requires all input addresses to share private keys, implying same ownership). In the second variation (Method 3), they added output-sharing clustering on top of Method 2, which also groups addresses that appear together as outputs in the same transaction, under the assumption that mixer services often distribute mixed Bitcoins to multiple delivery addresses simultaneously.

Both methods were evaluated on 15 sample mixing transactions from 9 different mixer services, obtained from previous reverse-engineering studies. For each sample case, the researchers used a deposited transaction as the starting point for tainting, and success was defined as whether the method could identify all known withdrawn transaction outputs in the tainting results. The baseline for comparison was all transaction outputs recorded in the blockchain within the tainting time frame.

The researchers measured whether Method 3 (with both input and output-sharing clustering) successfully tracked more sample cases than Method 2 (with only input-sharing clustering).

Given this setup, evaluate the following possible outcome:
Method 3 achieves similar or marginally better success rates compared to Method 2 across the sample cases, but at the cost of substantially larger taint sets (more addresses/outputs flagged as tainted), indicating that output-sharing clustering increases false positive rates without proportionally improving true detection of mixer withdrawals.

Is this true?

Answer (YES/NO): YES